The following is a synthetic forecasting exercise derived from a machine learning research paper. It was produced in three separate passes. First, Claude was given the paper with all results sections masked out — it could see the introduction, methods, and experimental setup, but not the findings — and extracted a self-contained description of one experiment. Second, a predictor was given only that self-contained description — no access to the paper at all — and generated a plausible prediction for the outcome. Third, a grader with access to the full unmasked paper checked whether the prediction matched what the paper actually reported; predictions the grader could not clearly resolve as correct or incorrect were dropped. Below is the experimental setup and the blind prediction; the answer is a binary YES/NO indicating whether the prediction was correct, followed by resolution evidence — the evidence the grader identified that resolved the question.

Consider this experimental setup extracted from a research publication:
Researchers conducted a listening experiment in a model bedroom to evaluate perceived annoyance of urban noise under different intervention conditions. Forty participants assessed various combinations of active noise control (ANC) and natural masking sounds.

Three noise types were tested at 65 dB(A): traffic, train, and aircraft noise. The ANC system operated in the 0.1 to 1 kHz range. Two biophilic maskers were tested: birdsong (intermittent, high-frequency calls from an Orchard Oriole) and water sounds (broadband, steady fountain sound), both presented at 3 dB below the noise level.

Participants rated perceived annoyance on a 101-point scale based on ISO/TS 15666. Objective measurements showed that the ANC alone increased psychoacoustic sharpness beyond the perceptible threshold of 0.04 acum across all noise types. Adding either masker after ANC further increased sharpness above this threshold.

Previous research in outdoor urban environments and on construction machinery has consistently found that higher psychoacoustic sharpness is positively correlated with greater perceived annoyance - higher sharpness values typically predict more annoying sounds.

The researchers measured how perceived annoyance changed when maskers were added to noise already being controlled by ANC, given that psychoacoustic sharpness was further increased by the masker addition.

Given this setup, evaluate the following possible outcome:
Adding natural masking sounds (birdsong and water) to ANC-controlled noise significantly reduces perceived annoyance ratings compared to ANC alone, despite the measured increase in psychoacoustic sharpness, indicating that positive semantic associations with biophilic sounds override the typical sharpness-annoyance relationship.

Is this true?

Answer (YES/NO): YES